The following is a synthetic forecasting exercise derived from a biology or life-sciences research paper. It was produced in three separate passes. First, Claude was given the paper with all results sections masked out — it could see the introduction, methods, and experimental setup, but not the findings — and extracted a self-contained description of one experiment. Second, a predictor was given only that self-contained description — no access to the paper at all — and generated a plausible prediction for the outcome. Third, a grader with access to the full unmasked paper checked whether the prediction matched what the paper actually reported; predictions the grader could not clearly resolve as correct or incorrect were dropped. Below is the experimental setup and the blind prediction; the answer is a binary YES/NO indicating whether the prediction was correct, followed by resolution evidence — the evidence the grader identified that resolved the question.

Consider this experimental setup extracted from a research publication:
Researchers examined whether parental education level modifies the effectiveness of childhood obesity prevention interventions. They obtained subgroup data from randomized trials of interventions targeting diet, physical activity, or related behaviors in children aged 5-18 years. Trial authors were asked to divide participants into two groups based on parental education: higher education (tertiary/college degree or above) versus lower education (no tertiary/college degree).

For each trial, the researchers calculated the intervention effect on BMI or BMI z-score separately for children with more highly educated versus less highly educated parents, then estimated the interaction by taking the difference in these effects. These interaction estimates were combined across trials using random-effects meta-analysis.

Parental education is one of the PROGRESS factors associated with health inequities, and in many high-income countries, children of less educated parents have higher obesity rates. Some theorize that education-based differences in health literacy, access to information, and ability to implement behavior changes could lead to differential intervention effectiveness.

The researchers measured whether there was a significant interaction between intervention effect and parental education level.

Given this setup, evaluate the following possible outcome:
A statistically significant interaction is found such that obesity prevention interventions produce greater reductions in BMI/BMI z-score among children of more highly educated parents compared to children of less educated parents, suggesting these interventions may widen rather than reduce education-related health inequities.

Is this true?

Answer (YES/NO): NO